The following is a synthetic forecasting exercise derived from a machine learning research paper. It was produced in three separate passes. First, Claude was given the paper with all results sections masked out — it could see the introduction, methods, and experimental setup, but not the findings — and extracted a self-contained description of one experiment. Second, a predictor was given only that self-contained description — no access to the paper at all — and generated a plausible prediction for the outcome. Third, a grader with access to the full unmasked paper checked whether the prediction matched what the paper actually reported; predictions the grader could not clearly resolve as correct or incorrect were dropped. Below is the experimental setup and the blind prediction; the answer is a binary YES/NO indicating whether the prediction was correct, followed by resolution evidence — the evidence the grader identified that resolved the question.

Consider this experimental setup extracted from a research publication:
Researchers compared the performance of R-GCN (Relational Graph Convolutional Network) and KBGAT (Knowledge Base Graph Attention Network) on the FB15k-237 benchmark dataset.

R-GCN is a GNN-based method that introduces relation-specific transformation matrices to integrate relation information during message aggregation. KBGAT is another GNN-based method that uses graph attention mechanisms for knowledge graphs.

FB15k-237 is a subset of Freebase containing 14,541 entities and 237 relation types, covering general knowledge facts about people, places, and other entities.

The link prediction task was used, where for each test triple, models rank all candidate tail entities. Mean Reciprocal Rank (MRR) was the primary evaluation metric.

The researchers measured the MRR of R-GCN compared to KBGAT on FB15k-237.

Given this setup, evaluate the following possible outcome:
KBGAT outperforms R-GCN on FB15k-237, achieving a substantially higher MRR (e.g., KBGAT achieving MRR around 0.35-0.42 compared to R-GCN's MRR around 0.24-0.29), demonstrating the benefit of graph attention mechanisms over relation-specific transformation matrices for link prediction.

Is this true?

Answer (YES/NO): NO